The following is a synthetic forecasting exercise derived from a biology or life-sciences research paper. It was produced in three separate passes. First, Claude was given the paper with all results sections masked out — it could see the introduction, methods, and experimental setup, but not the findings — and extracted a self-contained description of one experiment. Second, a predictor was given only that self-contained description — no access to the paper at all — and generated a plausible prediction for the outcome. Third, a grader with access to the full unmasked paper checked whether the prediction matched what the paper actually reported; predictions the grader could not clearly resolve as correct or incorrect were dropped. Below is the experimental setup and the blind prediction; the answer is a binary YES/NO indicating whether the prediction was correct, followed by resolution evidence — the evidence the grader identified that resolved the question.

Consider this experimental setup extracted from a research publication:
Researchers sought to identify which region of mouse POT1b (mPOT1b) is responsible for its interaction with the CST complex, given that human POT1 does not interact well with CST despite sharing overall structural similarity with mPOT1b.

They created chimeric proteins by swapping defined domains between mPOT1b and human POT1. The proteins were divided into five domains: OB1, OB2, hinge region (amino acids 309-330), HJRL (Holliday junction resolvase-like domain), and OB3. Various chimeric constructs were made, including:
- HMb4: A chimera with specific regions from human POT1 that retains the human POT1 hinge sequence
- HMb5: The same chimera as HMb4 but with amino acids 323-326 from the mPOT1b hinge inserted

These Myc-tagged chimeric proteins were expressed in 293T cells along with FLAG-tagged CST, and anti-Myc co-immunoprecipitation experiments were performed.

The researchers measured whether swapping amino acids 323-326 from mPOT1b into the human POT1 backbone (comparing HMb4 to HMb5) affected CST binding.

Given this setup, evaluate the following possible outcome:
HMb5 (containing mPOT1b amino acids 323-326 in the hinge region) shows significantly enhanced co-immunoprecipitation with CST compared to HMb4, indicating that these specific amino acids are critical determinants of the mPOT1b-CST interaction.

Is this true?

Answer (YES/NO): YES